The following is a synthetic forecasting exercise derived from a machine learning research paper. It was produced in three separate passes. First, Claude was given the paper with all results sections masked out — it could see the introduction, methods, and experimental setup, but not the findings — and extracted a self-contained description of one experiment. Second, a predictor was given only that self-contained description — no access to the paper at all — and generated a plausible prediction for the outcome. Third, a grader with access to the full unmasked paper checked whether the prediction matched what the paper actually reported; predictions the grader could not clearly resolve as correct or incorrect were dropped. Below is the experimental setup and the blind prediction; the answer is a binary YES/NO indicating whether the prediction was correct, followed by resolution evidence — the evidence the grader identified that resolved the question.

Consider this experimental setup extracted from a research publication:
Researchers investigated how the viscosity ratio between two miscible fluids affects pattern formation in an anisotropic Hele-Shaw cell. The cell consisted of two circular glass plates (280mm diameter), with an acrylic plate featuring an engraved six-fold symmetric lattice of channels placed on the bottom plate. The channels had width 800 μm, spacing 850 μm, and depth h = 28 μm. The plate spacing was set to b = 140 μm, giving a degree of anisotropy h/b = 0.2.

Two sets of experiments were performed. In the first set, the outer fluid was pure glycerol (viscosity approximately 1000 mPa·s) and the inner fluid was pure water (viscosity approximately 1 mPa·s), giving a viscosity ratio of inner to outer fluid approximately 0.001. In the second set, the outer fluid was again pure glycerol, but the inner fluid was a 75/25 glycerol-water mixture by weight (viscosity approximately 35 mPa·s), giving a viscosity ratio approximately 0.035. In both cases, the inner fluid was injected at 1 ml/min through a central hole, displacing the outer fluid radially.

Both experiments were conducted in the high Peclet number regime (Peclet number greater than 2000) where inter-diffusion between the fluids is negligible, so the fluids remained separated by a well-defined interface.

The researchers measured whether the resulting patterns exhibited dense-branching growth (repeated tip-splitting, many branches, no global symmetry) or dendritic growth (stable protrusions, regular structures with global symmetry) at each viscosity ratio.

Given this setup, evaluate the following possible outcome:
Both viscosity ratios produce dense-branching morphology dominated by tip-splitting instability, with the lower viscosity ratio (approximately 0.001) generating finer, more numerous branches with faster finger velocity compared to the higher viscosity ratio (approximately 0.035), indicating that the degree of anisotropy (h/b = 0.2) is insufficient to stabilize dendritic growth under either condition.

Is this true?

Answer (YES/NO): NO